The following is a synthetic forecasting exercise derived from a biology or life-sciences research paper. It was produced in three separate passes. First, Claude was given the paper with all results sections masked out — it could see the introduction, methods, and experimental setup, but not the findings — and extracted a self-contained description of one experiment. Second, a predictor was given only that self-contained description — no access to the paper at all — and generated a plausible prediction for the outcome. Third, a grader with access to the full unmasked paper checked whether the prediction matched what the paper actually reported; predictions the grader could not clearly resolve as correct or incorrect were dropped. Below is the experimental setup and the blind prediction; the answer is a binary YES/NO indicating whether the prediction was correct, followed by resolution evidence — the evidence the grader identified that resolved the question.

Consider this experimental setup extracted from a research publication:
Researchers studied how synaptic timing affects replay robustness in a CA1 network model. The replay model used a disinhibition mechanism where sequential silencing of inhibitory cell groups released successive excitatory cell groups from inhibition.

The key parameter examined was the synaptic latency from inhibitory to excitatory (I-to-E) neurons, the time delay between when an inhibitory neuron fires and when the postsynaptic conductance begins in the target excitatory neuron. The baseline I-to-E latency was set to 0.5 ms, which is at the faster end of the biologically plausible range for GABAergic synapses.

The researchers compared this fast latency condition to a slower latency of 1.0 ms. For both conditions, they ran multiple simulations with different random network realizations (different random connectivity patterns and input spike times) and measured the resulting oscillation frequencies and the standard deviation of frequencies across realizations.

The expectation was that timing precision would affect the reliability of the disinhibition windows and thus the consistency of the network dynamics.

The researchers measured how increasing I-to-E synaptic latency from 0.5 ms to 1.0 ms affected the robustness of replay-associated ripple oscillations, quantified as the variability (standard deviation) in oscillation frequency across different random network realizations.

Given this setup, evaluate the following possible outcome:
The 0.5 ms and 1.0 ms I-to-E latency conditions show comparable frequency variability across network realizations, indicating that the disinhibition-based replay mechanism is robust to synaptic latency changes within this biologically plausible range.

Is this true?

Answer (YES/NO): NO